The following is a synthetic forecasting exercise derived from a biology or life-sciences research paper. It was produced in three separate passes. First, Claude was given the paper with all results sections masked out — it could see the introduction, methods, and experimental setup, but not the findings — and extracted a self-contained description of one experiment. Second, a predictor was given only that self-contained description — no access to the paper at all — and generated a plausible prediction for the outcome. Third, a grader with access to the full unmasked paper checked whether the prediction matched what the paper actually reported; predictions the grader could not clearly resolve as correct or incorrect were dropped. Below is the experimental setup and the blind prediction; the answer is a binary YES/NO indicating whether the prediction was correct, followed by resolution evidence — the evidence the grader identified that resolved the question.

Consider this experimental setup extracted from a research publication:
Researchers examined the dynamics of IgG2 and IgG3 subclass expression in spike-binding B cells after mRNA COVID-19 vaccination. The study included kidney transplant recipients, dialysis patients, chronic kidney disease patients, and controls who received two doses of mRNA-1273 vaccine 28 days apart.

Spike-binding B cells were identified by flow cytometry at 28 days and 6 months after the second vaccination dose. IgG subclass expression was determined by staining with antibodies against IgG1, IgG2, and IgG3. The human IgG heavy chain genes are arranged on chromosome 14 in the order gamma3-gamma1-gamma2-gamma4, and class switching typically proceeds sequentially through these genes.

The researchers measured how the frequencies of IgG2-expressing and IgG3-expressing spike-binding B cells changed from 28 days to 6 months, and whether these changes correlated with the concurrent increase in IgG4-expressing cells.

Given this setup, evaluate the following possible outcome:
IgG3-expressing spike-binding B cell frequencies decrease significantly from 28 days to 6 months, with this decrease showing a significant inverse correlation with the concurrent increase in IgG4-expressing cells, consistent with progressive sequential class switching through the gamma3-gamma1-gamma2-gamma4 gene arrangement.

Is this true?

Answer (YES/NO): NO